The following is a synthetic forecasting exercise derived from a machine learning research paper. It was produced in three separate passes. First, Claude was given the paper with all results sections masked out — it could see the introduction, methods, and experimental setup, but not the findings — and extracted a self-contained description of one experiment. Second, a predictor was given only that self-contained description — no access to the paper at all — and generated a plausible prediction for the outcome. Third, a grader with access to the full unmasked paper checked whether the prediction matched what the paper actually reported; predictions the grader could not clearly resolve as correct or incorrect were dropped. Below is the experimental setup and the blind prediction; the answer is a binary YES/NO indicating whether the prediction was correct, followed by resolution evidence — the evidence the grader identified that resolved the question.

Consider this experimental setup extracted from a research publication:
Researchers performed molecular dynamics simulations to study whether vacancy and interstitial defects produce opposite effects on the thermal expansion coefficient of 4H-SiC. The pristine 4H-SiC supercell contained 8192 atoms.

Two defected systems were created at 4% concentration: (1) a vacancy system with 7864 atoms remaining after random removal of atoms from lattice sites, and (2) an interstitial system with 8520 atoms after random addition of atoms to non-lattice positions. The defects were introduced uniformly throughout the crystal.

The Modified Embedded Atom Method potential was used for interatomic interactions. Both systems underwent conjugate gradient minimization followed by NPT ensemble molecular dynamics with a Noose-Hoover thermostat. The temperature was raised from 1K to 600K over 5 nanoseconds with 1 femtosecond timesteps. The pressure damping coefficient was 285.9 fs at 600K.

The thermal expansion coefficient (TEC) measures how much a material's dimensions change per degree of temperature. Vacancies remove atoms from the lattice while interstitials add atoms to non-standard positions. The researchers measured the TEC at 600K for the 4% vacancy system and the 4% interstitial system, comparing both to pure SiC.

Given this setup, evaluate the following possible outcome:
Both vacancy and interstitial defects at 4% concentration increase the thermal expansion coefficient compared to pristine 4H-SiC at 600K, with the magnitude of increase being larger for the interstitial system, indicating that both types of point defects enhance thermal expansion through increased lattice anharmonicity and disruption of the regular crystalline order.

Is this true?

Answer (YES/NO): NO